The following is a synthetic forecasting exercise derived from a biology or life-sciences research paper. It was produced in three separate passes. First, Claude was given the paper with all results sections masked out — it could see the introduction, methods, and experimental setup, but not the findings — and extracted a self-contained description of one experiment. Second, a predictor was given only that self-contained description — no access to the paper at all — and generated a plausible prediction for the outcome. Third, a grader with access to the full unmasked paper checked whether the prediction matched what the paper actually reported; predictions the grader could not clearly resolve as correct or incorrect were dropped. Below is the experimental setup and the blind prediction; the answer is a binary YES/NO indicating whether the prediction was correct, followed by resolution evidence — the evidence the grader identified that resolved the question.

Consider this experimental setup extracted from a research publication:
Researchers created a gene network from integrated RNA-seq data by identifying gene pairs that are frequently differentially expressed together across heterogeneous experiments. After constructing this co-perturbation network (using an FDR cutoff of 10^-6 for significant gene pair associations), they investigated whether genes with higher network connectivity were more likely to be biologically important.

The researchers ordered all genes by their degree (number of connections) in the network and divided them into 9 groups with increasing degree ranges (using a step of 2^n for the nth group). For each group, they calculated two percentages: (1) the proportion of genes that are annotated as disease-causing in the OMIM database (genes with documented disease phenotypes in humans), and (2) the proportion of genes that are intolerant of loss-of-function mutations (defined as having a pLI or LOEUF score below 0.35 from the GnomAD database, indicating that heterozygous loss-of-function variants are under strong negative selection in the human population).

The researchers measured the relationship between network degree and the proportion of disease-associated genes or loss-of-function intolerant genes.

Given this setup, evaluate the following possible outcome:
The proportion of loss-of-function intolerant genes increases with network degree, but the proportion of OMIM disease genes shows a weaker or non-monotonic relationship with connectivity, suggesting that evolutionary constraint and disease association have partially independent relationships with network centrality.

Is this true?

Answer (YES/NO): NO